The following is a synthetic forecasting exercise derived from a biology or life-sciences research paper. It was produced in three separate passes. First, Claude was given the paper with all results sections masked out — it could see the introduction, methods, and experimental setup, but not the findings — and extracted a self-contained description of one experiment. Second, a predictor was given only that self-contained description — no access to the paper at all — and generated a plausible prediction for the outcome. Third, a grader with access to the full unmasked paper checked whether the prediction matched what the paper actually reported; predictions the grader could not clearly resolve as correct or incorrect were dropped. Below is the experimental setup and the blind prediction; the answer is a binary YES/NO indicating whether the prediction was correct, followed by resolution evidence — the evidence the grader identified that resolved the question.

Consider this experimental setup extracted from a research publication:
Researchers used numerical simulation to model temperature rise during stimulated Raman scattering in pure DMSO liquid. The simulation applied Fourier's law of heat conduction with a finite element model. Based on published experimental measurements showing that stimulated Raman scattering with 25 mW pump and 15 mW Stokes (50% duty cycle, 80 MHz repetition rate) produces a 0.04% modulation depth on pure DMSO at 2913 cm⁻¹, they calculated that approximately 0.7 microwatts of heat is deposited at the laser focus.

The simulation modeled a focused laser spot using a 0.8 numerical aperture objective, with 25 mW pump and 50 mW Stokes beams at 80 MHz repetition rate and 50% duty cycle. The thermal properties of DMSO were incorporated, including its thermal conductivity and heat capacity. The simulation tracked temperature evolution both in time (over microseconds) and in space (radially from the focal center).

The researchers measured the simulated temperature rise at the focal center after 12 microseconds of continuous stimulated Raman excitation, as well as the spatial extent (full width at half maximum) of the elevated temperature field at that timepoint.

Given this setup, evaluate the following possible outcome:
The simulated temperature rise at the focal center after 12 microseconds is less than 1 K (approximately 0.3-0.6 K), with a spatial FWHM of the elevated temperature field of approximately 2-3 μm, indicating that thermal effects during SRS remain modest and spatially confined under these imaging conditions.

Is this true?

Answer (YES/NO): NO